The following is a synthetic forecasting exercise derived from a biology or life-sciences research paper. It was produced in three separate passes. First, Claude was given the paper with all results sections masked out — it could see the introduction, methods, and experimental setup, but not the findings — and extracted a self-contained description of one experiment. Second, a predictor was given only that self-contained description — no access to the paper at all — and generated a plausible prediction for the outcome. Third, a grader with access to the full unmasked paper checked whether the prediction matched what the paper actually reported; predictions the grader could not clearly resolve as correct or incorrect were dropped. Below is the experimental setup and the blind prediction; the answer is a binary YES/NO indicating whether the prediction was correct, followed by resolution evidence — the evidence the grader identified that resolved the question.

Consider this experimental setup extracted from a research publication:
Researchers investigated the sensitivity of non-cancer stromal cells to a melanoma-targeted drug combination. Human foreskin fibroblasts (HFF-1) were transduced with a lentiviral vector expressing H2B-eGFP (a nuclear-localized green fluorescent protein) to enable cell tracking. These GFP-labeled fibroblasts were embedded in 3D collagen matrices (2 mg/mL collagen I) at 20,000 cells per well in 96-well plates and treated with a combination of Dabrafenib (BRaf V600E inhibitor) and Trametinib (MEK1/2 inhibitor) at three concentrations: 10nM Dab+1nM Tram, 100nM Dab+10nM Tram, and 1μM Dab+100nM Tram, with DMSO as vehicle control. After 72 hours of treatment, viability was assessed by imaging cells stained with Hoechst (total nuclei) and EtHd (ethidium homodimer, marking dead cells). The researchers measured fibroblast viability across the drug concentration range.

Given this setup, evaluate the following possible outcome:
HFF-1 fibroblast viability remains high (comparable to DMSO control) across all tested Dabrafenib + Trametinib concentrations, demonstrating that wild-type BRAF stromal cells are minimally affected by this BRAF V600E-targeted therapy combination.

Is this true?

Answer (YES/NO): NO